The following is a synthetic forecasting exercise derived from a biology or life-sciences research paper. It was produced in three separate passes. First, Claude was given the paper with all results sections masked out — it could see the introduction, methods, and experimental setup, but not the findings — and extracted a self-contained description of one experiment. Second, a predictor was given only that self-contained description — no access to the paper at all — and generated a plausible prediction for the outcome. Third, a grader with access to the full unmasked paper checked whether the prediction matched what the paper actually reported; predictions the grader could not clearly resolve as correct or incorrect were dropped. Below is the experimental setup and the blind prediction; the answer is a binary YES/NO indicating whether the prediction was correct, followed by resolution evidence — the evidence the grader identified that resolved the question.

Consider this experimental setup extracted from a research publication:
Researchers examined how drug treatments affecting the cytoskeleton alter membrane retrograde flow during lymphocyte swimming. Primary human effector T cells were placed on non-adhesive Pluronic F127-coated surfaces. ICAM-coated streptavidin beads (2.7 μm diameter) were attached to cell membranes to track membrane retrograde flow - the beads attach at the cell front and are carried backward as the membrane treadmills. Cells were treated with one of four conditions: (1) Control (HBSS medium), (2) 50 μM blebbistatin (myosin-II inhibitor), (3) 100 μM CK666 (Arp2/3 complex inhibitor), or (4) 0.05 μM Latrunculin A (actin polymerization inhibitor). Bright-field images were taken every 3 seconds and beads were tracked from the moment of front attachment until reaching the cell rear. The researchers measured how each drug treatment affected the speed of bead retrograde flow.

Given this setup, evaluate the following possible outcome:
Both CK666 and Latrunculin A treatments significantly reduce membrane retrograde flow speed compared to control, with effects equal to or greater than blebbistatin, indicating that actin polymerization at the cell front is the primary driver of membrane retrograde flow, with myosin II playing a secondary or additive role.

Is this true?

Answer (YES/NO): YES